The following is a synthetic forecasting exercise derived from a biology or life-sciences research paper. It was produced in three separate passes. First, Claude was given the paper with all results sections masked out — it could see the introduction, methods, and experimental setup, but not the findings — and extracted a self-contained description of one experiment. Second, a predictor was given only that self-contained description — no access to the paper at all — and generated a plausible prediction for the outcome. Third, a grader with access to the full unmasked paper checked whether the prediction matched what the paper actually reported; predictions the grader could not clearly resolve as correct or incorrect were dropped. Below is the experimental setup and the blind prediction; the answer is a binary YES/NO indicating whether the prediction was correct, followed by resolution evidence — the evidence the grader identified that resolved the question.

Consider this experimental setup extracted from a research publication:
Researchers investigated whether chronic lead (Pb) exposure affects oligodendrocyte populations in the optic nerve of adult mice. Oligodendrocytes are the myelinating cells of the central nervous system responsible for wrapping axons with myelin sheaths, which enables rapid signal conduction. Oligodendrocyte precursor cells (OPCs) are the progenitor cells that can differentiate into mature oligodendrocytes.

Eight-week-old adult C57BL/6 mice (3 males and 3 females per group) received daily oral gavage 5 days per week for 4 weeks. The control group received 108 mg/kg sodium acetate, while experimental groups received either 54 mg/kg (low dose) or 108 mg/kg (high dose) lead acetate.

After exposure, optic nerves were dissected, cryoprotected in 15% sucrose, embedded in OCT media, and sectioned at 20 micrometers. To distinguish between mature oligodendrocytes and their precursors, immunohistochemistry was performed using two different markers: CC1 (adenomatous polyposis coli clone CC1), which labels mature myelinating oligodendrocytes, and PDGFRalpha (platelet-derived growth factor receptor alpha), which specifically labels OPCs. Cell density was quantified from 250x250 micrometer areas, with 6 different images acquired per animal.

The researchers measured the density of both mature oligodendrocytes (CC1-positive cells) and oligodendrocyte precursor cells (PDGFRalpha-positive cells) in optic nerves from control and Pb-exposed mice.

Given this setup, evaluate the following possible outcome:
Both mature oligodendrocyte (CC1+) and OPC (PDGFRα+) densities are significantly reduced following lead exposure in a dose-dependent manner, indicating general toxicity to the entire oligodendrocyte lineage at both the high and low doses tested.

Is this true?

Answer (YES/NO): YES